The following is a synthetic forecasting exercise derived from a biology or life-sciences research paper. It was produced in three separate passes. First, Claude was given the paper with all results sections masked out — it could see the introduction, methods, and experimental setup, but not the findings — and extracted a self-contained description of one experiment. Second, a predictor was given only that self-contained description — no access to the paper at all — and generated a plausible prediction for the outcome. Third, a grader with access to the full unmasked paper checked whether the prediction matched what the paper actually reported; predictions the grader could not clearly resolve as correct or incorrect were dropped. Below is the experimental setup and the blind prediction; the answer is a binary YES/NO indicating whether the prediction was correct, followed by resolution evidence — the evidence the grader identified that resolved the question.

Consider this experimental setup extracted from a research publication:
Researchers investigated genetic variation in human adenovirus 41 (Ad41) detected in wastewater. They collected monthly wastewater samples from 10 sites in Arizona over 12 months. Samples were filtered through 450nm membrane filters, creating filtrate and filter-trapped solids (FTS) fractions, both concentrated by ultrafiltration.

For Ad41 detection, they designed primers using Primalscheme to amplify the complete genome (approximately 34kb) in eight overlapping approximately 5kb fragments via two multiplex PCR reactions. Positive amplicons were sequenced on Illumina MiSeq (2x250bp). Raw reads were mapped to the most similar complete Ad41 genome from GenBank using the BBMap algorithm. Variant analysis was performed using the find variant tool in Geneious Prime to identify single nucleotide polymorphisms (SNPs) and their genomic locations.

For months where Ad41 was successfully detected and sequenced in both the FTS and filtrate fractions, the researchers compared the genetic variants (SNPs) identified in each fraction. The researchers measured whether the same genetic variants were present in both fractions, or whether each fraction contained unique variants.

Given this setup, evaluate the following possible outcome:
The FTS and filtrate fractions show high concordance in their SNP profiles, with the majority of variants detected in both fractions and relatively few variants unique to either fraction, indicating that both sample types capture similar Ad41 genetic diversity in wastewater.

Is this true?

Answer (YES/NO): NO